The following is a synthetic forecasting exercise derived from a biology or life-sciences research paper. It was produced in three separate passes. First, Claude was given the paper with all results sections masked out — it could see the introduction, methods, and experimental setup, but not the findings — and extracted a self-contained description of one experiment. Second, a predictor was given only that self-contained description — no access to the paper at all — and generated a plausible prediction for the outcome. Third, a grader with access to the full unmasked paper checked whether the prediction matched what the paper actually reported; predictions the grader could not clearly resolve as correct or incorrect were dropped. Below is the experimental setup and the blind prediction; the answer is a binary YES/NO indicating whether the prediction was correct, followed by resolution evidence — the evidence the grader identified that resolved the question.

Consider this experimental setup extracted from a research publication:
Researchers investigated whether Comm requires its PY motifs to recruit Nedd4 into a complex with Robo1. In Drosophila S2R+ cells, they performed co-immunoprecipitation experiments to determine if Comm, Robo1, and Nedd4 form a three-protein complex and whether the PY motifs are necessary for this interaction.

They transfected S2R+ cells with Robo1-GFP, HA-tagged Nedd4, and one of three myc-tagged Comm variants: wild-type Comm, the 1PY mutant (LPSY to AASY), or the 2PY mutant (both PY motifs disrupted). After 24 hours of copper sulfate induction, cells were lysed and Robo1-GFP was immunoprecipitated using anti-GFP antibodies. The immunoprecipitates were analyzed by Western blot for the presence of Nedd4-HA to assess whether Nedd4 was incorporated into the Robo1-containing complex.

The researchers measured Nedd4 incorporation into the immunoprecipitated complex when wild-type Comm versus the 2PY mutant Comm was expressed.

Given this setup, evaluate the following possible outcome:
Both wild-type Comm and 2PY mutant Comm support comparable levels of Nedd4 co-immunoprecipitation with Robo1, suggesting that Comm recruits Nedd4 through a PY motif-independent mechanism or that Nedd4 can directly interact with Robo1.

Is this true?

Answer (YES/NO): NO